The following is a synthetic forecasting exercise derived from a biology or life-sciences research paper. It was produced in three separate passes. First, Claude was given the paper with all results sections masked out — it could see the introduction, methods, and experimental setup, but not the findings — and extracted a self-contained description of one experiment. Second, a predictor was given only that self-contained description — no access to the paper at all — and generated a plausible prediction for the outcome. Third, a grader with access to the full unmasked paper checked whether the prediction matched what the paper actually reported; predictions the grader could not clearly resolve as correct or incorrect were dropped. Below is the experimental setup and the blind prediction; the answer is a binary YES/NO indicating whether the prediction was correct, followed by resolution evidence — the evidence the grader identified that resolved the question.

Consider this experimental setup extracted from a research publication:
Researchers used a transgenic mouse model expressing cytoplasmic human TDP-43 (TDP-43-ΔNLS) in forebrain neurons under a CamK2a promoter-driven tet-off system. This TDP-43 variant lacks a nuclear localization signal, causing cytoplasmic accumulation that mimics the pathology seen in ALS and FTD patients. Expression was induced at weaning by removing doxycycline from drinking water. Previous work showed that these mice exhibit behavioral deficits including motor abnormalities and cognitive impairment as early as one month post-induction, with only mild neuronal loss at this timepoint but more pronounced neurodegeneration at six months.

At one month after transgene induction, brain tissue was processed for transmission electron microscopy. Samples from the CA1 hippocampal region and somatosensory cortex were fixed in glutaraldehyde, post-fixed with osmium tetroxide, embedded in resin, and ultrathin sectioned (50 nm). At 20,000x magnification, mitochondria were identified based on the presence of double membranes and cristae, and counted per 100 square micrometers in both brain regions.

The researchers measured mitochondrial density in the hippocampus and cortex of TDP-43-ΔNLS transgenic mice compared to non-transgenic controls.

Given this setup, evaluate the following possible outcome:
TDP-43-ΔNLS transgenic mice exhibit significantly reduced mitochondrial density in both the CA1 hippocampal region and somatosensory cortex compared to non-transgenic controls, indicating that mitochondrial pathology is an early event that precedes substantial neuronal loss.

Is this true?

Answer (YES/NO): NO